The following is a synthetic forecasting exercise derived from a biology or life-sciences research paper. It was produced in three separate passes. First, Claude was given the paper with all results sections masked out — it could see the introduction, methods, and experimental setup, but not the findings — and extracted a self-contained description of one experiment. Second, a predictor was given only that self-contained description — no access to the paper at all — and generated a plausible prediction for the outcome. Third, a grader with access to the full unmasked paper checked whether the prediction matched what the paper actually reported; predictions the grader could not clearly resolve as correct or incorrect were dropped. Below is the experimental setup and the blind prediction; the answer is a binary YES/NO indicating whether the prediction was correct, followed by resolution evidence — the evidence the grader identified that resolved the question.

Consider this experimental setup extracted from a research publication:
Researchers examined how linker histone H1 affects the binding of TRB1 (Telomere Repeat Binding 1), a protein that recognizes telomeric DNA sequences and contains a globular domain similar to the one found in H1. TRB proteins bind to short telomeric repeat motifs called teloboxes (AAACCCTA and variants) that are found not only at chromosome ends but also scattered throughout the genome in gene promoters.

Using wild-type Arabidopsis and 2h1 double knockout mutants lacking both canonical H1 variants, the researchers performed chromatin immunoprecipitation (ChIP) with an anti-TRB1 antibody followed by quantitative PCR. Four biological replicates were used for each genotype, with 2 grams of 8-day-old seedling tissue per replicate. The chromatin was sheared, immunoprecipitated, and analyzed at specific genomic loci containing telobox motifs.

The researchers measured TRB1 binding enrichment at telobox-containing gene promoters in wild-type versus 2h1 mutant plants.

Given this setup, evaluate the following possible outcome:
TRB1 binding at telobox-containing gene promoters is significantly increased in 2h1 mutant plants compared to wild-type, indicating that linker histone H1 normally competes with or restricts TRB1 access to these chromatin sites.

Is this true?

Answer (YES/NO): YES